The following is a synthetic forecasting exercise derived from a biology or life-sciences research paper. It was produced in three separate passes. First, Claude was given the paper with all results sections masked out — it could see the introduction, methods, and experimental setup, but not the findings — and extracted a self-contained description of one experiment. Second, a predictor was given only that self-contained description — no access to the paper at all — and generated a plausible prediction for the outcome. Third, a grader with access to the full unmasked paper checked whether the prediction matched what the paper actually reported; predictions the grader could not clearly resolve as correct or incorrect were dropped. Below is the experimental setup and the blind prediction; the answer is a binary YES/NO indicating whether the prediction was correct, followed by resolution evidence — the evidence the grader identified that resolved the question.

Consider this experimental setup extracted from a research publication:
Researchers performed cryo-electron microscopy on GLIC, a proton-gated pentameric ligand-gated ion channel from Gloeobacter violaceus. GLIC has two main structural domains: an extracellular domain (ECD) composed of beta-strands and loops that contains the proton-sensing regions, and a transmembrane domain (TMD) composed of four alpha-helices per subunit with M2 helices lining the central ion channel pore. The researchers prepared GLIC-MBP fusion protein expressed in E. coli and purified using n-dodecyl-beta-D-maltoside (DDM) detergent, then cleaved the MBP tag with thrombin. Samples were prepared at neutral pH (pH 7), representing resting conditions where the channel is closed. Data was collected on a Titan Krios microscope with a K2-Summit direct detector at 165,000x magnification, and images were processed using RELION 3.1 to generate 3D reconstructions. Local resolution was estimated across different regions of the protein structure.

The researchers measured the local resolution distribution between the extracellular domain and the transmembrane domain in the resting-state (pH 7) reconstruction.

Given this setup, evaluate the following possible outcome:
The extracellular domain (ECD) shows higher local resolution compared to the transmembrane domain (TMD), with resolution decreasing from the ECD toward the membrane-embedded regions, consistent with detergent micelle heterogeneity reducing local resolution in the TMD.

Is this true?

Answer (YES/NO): NO